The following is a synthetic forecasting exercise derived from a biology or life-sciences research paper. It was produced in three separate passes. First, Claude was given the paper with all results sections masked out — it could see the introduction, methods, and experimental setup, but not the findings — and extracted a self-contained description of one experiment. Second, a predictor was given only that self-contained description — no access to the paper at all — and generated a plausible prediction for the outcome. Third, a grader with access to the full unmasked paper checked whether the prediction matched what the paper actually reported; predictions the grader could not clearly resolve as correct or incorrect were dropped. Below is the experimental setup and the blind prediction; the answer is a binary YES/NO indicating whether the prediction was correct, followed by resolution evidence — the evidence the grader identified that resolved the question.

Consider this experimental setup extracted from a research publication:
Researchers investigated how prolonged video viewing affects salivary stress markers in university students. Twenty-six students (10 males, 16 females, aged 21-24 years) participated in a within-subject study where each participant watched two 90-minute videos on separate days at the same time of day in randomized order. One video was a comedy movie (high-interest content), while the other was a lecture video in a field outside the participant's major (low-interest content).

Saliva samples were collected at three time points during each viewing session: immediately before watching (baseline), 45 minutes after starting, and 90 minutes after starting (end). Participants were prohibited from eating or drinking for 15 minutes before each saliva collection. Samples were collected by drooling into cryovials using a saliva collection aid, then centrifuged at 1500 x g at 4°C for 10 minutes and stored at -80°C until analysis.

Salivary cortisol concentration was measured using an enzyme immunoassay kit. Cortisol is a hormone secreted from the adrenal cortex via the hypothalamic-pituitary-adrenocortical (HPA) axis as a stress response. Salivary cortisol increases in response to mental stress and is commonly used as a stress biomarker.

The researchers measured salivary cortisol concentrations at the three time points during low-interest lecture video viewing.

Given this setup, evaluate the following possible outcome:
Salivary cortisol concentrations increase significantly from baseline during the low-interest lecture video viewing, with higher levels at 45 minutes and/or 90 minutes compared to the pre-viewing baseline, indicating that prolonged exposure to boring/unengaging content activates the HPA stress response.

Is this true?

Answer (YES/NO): NO